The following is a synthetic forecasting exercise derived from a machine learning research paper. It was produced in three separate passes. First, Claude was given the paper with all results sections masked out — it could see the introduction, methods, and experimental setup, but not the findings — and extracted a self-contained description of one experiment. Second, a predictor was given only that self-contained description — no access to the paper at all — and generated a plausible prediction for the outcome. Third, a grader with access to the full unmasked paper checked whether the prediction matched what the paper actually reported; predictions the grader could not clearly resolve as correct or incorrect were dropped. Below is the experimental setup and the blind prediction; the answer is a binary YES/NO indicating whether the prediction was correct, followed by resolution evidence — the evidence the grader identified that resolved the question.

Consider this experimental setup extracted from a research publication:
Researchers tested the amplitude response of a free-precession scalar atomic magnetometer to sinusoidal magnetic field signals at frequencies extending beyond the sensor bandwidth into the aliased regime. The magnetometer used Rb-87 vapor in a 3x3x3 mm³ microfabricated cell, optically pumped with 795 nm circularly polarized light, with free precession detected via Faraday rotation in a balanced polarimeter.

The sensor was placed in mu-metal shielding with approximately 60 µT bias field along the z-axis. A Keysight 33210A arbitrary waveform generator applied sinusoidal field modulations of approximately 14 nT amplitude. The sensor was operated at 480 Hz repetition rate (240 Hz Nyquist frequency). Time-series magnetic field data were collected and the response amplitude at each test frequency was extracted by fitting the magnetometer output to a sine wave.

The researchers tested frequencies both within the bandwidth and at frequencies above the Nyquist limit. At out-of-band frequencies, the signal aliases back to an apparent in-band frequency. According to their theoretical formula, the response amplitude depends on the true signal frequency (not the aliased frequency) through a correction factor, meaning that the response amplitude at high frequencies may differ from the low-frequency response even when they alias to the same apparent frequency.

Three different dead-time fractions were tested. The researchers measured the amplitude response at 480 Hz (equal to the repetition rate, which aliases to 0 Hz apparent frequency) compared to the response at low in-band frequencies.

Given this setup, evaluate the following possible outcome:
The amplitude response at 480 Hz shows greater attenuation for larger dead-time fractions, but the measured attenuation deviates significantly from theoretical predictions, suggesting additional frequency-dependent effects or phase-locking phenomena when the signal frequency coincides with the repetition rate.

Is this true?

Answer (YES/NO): NO